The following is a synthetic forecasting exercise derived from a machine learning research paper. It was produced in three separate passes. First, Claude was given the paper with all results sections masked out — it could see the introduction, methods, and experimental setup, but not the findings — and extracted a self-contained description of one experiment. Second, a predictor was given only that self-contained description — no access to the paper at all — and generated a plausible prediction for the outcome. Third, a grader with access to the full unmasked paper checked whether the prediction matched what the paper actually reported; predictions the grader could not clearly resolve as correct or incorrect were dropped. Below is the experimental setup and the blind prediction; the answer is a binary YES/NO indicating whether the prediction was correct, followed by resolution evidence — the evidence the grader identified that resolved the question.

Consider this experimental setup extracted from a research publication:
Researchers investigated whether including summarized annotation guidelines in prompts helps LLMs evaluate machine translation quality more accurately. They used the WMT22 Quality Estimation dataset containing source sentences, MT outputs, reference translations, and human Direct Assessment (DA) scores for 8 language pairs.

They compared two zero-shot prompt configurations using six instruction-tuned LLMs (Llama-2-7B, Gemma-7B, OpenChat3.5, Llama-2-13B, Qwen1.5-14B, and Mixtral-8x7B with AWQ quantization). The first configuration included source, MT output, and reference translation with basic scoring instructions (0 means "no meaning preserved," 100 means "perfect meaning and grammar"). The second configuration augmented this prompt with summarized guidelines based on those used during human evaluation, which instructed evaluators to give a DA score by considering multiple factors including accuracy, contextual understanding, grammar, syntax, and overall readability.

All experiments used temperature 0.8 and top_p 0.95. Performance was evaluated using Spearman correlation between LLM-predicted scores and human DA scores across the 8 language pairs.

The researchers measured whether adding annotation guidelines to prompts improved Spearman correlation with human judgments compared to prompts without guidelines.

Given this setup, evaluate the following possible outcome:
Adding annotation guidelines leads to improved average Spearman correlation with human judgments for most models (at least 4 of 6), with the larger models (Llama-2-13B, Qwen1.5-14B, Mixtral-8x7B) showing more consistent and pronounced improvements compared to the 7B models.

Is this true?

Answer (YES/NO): NO